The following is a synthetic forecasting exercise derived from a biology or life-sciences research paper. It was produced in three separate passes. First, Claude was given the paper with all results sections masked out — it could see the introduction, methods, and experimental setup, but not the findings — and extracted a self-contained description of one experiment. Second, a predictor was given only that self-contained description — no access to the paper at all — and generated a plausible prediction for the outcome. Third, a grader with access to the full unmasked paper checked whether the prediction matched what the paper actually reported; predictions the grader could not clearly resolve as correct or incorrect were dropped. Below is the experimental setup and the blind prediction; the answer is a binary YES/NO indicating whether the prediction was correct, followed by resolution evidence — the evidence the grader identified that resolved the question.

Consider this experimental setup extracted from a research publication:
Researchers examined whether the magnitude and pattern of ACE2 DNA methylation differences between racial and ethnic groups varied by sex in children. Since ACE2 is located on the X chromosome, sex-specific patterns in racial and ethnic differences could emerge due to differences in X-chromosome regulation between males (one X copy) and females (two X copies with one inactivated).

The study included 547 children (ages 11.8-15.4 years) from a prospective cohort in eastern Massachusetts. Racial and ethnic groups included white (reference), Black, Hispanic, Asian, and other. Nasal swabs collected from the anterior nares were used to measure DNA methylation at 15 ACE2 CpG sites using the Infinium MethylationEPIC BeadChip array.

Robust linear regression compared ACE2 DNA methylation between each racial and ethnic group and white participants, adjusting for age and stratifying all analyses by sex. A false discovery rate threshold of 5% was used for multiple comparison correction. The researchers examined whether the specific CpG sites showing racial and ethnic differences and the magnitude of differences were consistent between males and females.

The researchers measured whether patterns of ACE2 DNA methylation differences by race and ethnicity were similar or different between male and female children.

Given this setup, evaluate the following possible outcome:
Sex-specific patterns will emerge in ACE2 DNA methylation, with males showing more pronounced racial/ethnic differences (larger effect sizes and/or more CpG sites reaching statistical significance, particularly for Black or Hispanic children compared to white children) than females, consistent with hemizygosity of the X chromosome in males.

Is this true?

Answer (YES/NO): NO